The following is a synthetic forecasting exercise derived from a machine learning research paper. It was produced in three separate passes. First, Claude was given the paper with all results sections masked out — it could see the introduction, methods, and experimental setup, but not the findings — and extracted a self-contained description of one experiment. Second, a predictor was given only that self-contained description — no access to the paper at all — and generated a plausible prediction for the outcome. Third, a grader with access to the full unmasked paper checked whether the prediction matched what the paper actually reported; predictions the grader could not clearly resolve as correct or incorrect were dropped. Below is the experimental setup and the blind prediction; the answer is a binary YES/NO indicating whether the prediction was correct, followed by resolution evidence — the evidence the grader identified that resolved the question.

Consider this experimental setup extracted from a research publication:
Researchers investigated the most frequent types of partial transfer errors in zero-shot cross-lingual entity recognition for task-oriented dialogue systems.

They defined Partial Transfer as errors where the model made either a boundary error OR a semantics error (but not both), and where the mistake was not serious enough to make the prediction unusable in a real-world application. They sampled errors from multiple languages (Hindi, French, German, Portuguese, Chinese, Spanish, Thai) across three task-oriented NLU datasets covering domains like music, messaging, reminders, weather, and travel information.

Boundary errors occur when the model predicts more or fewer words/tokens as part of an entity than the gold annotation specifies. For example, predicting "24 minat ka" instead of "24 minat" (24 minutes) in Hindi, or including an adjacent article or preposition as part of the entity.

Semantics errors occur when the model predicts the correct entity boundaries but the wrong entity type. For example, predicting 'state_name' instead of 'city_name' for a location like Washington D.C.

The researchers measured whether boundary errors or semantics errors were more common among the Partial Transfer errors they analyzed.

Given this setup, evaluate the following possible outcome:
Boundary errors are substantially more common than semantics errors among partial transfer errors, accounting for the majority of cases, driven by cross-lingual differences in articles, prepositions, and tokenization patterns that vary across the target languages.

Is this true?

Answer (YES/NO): YES